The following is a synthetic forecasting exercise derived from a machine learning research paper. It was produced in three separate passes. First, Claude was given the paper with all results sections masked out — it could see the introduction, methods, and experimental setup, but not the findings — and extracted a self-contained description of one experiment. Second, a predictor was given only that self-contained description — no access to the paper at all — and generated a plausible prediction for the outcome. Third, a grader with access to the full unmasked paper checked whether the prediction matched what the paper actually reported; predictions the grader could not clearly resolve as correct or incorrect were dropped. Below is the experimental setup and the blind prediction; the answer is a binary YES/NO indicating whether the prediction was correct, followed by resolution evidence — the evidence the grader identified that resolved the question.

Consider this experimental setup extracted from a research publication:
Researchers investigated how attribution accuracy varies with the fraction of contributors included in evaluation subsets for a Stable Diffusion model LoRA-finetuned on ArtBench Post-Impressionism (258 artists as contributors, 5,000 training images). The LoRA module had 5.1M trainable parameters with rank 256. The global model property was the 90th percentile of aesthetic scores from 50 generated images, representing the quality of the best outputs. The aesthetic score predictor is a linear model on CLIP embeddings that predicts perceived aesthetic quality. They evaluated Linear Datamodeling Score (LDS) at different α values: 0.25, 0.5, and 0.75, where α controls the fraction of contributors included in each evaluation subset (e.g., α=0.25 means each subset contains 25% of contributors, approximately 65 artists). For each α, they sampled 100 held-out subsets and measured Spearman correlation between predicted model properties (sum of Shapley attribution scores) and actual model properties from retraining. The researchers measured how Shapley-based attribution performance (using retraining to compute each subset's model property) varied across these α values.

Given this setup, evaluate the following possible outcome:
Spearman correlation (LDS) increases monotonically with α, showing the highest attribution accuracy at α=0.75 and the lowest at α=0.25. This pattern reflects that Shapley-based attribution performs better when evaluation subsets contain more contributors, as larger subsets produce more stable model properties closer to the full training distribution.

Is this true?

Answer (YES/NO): NO